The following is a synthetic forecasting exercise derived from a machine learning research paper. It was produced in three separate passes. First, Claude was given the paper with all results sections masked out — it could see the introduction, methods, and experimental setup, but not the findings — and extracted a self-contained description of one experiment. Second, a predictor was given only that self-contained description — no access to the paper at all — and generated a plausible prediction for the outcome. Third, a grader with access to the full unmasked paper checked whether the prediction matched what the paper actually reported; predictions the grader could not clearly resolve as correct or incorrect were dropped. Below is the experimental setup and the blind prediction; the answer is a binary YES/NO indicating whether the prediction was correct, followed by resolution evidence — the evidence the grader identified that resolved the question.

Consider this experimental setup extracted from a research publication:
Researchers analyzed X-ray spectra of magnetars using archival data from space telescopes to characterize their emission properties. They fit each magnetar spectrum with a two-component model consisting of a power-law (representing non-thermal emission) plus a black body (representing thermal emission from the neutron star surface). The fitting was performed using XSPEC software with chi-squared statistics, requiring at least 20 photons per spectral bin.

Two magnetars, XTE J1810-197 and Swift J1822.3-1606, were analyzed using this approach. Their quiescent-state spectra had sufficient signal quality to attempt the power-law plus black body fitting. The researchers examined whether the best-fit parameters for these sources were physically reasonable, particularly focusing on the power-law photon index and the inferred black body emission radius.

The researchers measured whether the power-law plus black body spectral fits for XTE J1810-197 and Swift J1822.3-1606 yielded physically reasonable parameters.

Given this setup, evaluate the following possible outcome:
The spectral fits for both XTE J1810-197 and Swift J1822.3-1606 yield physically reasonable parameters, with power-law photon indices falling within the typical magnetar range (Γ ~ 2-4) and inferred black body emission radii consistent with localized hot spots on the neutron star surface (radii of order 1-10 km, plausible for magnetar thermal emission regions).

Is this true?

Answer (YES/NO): NO